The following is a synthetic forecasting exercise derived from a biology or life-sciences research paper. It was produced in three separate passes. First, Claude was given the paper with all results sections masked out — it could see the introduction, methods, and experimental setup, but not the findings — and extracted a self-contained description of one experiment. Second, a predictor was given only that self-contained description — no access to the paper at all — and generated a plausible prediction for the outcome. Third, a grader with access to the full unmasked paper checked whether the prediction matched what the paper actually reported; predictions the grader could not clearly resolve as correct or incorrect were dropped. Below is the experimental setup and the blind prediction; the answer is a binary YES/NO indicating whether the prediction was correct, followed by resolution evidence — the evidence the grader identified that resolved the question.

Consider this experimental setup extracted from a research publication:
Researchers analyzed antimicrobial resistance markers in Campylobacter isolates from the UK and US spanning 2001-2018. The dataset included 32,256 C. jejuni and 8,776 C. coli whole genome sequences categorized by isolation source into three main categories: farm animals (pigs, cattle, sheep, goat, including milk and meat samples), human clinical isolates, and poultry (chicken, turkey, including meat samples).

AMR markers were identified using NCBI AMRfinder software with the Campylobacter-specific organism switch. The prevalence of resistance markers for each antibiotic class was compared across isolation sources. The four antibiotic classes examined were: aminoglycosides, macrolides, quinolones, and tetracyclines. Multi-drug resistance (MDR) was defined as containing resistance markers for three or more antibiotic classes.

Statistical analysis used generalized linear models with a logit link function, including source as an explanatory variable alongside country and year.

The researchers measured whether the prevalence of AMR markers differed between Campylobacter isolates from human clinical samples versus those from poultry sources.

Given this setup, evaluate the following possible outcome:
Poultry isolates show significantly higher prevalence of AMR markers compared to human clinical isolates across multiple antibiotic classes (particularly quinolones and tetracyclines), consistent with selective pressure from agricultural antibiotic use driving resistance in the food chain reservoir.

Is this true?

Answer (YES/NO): NO